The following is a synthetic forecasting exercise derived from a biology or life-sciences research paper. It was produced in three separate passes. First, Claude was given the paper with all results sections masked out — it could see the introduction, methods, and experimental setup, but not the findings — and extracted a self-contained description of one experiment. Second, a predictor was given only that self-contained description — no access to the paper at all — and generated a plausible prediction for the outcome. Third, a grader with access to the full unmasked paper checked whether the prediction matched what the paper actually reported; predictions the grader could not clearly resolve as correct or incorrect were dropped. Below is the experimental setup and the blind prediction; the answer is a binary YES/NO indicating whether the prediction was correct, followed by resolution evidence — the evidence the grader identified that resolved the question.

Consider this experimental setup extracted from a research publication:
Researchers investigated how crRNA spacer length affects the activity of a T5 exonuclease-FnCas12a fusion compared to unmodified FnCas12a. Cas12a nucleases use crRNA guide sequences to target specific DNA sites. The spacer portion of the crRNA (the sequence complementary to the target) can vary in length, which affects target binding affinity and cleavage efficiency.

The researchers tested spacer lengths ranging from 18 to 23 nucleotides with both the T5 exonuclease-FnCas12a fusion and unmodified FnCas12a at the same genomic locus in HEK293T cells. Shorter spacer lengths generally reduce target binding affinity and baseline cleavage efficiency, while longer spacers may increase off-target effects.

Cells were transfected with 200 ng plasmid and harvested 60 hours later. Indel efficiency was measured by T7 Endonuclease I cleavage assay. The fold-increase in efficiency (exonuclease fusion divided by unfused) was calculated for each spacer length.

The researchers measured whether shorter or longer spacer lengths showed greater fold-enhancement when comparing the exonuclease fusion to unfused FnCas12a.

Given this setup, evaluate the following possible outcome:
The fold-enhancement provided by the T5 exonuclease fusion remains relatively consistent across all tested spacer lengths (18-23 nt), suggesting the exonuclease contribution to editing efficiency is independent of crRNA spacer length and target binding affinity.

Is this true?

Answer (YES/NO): NO